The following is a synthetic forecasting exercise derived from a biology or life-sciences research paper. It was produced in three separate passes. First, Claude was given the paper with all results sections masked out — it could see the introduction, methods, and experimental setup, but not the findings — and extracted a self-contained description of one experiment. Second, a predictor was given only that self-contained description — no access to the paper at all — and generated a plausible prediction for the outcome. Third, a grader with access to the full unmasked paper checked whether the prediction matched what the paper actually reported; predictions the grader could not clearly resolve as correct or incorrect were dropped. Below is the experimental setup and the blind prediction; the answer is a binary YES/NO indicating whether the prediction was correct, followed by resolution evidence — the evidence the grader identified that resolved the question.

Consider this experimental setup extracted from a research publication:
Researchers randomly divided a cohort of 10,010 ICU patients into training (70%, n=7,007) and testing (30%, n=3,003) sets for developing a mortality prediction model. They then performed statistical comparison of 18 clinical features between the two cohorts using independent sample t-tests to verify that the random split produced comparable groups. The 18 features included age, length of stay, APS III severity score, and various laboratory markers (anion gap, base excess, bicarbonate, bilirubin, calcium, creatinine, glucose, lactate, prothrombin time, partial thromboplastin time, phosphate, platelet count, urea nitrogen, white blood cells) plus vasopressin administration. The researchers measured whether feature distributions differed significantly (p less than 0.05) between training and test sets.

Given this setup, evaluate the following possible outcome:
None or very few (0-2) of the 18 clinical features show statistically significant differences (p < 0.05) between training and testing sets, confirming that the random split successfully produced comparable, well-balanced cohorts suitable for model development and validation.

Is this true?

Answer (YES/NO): YES